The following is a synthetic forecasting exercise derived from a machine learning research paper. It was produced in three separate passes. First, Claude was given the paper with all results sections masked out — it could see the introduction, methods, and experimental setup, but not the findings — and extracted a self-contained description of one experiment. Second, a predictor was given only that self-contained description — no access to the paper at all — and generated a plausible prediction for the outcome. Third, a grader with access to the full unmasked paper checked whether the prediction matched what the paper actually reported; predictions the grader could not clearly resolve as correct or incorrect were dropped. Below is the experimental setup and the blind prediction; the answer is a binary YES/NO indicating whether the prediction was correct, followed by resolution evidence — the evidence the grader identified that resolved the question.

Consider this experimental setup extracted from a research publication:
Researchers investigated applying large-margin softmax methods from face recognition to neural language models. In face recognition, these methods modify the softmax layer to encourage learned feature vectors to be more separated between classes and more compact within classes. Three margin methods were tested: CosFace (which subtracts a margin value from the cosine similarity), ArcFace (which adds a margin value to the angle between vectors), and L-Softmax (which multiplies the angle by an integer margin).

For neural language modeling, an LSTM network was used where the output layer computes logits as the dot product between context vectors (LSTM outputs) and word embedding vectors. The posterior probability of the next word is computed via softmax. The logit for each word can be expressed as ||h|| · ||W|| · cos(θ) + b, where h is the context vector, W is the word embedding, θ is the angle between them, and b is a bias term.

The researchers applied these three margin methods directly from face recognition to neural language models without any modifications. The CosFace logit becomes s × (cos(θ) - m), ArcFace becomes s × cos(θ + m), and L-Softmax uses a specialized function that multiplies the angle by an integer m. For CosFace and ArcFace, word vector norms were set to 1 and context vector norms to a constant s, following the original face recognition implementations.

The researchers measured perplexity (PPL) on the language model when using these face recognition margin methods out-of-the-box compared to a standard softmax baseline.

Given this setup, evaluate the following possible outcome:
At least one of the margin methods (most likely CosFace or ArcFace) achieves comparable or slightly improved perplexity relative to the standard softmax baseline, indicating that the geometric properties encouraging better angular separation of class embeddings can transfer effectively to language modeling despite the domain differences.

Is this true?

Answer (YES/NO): NO